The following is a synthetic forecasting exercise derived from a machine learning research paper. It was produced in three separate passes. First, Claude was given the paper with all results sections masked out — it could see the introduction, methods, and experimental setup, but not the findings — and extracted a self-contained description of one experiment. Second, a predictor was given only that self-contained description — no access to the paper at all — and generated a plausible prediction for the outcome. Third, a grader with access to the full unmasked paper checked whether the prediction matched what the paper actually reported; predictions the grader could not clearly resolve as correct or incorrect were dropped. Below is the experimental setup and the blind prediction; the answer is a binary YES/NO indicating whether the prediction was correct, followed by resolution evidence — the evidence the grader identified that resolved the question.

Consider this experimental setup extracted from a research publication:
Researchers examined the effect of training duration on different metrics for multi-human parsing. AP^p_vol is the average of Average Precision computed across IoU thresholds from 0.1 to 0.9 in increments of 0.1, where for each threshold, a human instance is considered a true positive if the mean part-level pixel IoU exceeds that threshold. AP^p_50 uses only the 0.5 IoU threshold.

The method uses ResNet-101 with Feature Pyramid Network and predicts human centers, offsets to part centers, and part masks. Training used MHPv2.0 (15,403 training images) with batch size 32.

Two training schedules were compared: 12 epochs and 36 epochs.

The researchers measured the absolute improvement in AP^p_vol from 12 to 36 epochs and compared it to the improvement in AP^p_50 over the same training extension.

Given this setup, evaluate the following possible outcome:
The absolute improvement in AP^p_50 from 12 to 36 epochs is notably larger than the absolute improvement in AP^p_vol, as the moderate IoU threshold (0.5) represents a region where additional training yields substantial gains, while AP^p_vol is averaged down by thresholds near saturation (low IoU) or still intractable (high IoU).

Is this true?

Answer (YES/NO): YES